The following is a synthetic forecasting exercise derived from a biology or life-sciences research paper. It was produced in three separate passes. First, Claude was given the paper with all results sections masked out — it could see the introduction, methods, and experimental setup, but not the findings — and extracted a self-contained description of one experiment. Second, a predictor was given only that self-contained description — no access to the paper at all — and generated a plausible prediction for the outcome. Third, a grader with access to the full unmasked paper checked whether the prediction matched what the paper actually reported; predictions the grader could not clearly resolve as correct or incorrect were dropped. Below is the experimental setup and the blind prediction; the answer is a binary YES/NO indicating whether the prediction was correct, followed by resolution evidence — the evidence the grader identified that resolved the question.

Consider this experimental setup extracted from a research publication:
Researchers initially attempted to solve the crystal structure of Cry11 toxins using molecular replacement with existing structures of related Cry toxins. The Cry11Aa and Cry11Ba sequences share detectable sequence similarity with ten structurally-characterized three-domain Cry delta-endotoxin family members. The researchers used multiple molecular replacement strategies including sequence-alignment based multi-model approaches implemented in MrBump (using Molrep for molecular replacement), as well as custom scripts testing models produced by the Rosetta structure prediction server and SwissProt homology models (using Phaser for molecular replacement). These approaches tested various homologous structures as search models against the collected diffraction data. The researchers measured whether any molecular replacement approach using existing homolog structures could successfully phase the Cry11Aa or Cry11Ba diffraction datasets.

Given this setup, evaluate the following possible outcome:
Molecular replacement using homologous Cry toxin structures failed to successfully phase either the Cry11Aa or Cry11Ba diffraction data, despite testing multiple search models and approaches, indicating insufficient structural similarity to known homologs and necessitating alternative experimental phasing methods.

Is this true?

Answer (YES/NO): YES